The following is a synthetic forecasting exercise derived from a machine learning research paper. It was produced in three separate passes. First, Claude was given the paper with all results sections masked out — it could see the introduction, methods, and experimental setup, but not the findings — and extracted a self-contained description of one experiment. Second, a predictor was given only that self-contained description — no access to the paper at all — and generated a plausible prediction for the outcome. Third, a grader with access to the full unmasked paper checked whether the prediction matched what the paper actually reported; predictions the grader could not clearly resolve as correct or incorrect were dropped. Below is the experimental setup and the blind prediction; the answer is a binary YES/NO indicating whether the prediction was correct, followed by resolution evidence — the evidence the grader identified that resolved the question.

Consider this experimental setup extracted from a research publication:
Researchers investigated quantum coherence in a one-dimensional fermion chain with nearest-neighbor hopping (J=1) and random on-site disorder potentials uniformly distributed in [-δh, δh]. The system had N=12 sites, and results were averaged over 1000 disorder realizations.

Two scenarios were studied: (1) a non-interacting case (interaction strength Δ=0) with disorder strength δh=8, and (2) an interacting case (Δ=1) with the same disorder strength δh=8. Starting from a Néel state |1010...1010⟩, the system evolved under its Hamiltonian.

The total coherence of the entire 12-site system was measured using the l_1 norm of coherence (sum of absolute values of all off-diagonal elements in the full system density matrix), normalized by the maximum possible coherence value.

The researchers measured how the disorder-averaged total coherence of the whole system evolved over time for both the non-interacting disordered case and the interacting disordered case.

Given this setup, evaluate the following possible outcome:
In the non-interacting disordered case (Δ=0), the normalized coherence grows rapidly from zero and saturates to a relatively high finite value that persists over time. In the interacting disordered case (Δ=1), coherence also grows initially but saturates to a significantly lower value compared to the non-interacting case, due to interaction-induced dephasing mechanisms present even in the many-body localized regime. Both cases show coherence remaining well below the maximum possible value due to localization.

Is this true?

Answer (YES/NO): NO